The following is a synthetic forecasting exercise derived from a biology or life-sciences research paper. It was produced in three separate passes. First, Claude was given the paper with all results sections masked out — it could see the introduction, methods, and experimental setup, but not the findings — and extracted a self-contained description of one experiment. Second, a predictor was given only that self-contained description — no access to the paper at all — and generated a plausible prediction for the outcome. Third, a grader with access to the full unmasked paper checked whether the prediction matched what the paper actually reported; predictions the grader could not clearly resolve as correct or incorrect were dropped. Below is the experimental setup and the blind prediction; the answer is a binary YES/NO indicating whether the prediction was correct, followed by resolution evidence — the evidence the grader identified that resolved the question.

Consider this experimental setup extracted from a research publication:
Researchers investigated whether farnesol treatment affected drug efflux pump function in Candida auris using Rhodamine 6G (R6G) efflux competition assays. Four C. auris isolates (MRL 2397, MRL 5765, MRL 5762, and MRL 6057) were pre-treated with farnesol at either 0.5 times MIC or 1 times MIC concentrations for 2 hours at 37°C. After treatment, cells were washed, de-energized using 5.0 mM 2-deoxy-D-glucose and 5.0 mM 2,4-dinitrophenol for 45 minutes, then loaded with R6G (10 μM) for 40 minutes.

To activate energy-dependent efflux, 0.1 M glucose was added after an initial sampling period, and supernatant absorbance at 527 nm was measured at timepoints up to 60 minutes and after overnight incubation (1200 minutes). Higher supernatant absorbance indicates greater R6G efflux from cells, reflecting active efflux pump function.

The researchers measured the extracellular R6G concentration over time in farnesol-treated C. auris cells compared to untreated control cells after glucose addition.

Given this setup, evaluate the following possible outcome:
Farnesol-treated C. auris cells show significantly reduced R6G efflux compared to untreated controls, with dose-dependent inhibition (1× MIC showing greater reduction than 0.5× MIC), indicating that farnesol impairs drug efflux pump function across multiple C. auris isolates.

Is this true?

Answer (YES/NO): YES